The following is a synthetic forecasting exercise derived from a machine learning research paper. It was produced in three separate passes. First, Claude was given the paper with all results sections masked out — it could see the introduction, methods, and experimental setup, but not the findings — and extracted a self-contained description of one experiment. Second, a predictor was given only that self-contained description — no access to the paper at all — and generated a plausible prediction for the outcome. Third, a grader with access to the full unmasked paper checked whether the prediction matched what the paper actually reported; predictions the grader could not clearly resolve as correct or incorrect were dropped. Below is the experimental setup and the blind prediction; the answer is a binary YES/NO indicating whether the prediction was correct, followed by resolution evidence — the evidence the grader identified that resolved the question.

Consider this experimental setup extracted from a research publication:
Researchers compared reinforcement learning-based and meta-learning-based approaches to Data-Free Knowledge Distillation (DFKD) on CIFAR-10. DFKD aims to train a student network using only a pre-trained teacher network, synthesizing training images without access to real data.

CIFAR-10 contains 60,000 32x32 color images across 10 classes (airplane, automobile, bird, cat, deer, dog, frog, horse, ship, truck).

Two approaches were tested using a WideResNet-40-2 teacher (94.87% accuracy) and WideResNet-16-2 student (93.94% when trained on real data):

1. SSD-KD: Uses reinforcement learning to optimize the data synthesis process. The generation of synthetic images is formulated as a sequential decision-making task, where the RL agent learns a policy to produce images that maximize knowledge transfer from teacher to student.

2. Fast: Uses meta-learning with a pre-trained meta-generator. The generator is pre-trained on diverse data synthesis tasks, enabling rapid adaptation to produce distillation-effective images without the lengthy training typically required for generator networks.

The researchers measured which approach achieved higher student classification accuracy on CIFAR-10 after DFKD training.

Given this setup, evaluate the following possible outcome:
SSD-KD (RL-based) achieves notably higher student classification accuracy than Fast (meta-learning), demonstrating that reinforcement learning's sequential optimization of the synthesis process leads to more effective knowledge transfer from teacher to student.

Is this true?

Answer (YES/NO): NO